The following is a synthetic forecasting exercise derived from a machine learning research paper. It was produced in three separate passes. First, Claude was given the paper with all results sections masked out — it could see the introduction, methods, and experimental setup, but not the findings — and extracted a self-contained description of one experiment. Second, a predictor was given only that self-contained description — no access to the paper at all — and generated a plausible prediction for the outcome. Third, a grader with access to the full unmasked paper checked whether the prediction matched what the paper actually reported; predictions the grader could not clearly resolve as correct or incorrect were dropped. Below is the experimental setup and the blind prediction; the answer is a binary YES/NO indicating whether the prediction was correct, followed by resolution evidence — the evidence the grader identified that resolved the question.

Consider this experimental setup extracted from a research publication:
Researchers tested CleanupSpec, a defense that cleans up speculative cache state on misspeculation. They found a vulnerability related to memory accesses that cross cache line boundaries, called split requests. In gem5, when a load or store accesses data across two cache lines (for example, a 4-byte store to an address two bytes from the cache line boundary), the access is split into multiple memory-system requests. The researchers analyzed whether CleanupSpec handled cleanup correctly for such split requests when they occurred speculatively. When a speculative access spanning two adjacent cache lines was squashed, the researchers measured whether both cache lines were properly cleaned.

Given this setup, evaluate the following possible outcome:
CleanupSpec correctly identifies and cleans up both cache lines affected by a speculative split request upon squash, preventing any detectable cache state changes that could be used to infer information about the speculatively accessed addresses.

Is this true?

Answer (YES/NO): NO